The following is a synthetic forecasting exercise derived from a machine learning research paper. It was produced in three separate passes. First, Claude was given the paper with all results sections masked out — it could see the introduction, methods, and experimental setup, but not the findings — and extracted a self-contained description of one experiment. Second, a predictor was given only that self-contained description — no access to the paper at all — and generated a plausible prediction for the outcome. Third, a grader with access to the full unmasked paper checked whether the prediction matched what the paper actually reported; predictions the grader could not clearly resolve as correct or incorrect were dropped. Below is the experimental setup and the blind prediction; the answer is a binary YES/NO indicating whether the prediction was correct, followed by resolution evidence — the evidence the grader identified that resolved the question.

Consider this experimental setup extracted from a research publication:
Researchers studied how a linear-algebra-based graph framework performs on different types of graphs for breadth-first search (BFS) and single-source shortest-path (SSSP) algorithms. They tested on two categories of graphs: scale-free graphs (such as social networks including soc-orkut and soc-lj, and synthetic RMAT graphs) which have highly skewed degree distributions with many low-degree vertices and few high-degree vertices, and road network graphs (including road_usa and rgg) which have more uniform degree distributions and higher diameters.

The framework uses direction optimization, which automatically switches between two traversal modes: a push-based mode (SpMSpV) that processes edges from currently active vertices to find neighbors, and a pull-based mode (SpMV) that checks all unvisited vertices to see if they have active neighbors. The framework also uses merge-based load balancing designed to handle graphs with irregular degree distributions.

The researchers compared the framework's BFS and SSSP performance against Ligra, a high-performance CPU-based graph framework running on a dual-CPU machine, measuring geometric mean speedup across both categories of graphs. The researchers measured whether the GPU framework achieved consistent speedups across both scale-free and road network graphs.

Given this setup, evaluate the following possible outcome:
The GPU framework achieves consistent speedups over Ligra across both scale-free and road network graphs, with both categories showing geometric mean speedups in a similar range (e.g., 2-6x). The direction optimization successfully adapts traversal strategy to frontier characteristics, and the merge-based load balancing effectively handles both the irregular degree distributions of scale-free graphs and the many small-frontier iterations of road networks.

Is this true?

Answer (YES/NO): NO